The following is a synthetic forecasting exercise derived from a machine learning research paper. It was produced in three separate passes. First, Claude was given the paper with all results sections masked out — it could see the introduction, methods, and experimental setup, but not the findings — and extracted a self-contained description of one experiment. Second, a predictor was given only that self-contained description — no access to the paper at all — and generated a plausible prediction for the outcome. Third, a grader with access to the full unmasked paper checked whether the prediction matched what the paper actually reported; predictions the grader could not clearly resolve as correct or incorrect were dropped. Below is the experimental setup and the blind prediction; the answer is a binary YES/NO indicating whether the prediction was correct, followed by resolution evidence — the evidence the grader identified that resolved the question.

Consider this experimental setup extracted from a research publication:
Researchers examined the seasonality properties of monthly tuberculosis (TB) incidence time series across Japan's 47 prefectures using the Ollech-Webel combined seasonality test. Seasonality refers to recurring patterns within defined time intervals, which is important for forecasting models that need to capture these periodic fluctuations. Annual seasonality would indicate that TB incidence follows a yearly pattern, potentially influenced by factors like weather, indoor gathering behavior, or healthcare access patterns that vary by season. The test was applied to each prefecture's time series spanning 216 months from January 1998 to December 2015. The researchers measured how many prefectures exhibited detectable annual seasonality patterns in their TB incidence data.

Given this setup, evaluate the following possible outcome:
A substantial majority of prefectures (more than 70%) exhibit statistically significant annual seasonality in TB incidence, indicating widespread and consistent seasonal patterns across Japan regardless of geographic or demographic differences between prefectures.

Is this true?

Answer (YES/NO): NO